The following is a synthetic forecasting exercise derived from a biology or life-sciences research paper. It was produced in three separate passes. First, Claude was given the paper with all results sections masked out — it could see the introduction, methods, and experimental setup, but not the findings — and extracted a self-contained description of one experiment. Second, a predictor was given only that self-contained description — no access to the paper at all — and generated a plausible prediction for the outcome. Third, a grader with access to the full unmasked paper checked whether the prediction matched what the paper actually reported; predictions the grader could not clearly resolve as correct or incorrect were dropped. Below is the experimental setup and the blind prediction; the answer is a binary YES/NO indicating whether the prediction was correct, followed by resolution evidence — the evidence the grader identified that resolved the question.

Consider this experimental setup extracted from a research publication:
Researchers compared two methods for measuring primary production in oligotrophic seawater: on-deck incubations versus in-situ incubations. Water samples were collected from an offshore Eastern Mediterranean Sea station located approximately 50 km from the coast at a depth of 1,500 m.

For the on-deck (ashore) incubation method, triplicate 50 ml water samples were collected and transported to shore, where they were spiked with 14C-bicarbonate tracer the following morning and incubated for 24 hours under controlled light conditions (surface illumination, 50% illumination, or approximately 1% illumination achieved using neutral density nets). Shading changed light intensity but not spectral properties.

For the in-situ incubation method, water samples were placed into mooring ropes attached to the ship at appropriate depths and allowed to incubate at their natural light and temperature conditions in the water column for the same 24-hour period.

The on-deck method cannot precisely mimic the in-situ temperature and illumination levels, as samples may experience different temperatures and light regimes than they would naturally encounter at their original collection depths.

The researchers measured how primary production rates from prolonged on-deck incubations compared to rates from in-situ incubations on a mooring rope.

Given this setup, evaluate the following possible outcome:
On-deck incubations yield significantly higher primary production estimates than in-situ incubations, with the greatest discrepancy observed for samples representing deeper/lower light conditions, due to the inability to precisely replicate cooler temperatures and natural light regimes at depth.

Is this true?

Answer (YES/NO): NO